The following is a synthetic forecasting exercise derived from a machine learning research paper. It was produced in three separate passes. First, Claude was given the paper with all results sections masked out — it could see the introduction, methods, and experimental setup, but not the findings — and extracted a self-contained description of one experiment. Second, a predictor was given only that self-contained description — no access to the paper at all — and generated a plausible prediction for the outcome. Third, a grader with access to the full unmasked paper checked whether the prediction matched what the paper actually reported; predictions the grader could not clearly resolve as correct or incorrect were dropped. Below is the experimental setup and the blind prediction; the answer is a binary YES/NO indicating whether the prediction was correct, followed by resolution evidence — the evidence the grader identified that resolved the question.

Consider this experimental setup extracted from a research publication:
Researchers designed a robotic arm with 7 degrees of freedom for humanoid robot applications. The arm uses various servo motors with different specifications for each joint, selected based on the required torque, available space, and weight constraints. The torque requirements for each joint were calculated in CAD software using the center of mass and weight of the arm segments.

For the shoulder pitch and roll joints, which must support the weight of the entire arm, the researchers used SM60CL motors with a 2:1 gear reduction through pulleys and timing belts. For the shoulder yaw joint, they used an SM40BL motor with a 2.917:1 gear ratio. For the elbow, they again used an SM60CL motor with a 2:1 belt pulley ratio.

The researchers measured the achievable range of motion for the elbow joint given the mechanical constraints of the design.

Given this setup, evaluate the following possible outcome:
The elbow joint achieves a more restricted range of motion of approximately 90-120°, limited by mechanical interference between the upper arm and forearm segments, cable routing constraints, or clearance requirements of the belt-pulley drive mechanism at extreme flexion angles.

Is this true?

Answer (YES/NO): NO